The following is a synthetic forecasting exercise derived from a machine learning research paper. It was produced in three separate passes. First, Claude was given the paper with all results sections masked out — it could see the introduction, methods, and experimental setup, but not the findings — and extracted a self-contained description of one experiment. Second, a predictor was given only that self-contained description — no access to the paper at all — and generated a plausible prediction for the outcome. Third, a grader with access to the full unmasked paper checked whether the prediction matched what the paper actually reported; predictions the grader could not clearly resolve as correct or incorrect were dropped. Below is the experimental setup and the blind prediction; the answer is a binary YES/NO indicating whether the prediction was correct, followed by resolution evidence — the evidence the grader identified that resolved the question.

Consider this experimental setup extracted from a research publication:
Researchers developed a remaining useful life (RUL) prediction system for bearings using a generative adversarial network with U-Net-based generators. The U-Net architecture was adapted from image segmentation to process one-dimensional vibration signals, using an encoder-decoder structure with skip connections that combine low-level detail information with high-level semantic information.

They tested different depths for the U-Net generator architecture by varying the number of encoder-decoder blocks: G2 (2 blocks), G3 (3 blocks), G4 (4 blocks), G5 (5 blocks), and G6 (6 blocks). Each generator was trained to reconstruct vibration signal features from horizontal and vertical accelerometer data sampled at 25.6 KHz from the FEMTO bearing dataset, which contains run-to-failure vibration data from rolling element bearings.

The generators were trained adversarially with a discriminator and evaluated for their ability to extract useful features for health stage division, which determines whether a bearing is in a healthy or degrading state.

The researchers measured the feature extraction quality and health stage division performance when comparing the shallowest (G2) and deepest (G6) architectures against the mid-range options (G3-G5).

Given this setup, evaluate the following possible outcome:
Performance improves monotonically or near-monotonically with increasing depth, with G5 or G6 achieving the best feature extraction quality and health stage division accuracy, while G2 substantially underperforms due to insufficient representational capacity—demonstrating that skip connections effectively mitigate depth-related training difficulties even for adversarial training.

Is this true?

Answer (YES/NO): NO